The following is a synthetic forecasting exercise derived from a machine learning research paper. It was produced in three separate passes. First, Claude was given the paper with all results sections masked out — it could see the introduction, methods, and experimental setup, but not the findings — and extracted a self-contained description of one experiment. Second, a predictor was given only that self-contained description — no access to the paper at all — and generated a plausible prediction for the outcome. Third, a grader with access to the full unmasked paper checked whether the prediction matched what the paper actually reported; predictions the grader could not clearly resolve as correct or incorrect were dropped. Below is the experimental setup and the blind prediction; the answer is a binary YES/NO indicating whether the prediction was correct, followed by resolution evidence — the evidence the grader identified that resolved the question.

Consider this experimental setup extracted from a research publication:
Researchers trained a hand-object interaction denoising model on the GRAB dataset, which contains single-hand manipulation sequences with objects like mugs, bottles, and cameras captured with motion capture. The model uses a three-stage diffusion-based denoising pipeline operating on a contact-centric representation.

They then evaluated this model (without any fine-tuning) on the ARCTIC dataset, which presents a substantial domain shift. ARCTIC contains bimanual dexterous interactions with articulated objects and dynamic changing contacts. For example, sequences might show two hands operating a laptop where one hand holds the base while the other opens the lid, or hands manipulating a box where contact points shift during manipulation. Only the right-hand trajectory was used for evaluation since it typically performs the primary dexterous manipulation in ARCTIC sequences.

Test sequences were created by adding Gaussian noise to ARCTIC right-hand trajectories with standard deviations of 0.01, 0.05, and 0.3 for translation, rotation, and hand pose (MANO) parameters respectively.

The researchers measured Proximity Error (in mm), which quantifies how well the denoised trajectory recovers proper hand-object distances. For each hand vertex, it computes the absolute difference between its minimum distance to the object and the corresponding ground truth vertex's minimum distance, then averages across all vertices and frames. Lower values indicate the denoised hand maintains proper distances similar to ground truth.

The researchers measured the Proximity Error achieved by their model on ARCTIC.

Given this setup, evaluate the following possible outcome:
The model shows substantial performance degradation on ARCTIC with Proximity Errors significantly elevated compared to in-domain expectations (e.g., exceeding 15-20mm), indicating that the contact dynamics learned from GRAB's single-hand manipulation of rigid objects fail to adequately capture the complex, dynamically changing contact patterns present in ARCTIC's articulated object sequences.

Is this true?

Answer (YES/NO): NO